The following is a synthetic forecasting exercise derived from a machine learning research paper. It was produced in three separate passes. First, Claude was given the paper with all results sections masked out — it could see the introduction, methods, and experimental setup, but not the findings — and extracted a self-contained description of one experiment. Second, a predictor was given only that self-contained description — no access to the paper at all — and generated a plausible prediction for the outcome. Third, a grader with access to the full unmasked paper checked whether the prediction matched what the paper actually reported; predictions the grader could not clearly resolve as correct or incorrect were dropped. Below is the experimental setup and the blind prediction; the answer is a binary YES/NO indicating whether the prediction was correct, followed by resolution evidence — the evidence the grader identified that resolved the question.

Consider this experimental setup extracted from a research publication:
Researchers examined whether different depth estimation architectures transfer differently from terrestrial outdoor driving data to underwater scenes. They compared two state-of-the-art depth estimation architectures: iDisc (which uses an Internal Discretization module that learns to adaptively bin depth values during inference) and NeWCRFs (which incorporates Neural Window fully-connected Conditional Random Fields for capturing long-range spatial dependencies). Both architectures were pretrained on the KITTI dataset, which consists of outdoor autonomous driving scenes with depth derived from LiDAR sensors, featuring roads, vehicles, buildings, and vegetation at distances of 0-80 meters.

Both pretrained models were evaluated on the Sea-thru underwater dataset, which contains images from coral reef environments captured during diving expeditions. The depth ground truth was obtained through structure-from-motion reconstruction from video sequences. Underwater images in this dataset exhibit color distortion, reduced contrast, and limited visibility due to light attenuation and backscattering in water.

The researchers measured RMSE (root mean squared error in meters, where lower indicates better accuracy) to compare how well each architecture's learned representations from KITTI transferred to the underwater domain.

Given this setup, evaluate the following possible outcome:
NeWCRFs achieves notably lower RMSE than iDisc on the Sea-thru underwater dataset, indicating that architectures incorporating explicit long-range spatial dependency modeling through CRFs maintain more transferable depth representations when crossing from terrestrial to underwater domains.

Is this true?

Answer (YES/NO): YES